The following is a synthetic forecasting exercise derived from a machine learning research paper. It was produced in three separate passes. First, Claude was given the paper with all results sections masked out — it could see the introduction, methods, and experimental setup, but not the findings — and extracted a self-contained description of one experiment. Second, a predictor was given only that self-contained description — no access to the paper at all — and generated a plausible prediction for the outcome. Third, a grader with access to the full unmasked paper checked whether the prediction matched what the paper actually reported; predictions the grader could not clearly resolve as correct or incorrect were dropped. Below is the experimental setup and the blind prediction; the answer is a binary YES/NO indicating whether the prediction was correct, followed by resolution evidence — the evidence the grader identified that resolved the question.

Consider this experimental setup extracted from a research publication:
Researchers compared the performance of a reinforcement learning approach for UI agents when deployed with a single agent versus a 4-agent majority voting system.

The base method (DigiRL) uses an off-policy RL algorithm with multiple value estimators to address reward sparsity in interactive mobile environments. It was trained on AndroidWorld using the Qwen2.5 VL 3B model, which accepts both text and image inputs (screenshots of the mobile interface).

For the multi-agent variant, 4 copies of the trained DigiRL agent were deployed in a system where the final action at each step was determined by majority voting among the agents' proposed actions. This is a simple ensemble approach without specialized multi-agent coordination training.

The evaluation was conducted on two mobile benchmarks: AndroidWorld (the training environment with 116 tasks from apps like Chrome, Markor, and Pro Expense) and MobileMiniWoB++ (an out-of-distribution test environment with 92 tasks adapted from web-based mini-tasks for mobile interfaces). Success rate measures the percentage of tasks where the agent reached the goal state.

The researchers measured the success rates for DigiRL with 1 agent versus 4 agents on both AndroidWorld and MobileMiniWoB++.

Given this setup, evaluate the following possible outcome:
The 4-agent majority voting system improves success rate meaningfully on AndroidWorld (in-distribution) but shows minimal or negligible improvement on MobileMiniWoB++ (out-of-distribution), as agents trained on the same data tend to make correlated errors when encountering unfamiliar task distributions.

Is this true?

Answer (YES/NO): NO